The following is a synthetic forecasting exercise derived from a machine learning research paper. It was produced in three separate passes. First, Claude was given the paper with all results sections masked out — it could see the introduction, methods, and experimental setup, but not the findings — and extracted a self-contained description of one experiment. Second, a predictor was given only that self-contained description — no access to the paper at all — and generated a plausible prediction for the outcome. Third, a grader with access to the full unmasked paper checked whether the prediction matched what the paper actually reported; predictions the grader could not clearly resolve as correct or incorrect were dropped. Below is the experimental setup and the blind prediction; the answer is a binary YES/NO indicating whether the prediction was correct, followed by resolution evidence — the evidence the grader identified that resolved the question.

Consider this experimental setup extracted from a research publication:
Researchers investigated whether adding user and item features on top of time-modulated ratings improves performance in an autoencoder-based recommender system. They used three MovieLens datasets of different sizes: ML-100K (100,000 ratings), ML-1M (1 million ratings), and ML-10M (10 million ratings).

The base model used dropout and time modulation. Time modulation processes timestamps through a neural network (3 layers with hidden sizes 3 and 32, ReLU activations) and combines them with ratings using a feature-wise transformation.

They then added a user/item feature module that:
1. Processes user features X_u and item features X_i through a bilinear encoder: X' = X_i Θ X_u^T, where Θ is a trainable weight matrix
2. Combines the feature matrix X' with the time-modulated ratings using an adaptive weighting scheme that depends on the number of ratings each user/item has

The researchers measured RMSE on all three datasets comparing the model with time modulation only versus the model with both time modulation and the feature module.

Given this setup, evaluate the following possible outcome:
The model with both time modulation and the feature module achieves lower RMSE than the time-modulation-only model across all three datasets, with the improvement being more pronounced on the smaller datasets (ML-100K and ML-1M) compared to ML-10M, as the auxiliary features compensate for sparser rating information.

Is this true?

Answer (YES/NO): NO